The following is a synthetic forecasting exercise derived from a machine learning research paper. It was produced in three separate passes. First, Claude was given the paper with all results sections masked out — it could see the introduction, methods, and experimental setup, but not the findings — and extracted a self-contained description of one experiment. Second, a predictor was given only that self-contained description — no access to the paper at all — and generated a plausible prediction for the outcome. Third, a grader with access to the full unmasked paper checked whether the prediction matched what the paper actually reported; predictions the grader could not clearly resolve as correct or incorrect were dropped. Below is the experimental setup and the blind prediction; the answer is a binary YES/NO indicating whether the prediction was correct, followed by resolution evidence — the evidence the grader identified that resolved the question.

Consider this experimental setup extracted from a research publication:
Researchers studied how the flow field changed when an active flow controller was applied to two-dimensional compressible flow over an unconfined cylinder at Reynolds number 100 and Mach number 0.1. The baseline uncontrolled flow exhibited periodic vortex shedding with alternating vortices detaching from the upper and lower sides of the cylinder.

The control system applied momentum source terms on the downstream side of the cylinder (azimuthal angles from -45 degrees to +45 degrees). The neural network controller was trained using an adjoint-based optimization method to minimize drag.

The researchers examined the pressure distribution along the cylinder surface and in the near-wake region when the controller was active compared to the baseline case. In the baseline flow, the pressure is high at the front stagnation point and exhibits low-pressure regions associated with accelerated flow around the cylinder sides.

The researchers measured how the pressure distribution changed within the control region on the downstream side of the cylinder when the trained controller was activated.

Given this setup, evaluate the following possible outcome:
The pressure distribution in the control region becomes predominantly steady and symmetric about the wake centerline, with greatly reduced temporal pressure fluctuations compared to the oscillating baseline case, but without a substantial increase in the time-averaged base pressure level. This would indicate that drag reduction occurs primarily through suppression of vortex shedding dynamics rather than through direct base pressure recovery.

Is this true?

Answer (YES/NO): NO